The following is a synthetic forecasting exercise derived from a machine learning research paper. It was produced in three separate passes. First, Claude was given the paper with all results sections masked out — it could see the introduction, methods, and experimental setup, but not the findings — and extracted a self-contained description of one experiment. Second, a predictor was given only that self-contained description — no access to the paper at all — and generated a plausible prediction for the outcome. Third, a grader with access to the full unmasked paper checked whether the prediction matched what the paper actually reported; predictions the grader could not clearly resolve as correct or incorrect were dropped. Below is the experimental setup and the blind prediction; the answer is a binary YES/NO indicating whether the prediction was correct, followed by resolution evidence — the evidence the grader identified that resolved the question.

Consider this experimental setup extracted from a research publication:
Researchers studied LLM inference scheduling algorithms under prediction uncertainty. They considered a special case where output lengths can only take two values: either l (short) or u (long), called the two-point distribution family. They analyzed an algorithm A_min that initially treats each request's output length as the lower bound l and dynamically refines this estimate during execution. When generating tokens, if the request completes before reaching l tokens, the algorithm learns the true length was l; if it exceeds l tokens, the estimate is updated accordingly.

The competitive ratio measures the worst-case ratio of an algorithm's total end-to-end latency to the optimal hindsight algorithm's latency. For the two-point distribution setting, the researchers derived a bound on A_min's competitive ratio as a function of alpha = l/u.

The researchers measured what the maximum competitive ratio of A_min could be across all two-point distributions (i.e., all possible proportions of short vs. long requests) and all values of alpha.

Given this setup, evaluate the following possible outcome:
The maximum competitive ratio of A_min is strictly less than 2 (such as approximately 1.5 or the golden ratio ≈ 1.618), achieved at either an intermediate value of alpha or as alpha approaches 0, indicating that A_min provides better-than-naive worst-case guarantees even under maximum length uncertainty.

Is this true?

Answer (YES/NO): YES